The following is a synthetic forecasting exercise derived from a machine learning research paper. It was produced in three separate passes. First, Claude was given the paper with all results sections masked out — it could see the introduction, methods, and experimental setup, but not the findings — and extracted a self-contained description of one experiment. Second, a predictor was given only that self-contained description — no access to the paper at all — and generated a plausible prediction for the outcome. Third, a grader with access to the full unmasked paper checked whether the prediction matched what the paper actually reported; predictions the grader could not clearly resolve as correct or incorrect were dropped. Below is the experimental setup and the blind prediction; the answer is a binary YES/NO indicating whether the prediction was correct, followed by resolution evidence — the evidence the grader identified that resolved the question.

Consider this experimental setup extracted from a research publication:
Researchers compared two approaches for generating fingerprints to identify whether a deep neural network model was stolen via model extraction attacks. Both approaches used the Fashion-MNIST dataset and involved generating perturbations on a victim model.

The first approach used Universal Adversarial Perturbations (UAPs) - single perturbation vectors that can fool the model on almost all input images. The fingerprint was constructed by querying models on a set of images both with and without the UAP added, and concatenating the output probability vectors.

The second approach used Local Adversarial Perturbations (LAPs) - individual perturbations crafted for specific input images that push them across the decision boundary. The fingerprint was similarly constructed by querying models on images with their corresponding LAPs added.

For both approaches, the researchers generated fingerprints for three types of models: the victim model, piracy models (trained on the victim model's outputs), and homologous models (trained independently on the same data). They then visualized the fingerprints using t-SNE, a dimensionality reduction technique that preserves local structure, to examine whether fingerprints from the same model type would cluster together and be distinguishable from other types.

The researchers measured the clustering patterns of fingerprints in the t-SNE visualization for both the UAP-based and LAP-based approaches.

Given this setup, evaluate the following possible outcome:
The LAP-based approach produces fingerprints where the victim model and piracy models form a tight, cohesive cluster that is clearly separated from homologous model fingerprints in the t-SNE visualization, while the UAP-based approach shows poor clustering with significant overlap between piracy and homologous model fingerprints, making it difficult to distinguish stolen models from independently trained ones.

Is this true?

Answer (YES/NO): NO